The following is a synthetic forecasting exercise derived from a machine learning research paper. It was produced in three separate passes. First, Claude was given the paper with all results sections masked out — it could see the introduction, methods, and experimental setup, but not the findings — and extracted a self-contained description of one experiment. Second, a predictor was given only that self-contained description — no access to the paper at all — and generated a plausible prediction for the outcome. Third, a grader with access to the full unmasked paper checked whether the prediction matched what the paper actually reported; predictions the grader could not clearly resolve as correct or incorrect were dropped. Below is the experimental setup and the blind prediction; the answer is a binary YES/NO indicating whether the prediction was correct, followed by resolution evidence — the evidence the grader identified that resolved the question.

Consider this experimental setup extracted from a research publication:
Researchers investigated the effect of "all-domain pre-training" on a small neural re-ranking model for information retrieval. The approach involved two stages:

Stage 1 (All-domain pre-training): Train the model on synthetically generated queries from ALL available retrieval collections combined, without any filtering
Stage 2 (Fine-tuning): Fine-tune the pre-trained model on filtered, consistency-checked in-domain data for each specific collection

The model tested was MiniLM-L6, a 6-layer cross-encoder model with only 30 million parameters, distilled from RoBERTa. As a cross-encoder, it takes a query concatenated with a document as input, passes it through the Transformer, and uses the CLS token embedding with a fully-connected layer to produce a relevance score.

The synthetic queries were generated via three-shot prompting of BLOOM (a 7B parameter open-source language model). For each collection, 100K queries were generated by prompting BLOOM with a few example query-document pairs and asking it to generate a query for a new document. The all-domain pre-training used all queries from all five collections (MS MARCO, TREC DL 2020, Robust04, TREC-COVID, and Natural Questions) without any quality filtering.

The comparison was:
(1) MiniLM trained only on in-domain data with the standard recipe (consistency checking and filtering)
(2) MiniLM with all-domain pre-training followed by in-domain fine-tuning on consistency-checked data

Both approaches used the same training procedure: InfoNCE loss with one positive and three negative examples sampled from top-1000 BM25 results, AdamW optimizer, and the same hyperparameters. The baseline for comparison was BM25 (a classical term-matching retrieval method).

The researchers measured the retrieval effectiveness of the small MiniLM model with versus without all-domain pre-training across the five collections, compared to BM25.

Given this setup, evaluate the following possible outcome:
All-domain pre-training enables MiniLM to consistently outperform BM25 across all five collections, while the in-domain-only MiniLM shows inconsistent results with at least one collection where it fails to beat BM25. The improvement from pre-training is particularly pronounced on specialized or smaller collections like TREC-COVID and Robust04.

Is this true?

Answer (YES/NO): NO